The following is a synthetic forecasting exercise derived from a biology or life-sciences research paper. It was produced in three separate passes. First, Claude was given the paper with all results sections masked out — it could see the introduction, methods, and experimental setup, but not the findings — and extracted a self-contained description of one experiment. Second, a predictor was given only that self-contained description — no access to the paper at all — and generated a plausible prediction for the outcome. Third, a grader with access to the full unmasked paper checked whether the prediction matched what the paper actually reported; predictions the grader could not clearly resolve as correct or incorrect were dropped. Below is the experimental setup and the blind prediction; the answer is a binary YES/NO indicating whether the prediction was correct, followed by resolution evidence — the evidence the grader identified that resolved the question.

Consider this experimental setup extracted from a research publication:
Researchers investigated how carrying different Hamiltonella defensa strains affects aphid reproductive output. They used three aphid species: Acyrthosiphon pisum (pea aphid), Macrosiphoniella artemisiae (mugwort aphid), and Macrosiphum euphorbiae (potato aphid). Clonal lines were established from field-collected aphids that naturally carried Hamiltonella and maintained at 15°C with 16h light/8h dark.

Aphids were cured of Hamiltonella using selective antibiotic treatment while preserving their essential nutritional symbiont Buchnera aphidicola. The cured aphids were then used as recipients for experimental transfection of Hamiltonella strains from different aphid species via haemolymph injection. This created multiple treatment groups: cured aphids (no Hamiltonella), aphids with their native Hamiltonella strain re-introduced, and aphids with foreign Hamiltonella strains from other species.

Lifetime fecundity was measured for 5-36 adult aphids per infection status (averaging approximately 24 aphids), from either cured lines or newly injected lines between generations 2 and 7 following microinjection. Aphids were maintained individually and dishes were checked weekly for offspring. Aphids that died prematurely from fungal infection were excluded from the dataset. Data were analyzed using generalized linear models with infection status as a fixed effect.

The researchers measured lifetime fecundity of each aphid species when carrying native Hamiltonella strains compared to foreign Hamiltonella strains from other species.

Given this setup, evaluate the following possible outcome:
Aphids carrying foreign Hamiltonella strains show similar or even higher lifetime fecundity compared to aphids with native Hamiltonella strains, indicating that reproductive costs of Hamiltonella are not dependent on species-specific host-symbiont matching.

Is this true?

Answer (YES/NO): NO